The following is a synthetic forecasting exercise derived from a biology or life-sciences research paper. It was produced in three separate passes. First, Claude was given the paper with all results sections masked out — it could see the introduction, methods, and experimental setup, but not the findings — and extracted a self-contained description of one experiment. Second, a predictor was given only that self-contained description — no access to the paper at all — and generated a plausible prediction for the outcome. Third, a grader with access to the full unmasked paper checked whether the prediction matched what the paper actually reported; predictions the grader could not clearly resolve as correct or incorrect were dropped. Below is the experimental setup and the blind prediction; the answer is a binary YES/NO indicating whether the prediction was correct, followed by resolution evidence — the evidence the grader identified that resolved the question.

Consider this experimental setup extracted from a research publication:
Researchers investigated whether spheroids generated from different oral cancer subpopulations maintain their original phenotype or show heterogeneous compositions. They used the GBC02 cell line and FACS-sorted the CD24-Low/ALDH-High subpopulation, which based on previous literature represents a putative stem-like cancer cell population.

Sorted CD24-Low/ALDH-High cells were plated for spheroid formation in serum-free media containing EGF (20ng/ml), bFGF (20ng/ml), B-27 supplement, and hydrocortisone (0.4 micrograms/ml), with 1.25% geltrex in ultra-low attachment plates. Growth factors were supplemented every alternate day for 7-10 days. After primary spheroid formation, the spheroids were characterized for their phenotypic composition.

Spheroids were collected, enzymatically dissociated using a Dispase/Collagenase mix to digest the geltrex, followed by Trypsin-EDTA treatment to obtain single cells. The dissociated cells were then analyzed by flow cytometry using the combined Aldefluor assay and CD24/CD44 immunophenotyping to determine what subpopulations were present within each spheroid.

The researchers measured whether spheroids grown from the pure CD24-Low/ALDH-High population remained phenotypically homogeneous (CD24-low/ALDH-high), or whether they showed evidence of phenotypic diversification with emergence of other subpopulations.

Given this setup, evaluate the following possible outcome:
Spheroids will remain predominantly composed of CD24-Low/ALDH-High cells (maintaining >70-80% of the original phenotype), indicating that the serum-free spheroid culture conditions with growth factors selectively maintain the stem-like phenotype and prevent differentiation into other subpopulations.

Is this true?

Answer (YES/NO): NO